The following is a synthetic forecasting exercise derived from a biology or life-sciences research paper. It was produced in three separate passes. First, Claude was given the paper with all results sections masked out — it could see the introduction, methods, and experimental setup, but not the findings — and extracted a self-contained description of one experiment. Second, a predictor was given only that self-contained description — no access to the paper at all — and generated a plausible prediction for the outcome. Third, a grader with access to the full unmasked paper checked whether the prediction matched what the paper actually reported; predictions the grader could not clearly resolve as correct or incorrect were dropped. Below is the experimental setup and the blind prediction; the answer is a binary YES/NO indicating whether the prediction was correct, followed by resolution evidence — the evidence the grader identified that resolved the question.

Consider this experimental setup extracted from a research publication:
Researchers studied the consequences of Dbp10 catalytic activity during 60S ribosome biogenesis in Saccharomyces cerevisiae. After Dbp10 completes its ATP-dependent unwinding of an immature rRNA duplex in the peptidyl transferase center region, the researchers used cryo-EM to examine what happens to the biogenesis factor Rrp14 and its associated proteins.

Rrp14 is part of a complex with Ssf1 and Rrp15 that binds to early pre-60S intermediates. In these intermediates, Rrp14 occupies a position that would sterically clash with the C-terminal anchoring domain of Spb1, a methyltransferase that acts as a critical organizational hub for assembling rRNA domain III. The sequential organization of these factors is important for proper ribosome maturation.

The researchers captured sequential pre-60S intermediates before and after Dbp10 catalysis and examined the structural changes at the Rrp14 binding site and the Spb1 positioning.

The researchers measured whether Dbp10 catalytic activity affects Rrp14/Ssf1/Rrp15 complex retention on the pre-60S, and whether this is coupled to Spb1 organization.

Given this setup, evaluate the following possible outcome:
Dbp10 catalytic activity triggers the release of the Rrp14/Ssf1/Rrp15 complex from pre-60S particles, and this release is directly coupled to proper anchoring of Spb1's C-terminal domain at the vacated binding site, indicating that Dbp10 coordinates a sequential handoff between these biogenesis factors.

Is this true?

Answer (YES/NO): YES